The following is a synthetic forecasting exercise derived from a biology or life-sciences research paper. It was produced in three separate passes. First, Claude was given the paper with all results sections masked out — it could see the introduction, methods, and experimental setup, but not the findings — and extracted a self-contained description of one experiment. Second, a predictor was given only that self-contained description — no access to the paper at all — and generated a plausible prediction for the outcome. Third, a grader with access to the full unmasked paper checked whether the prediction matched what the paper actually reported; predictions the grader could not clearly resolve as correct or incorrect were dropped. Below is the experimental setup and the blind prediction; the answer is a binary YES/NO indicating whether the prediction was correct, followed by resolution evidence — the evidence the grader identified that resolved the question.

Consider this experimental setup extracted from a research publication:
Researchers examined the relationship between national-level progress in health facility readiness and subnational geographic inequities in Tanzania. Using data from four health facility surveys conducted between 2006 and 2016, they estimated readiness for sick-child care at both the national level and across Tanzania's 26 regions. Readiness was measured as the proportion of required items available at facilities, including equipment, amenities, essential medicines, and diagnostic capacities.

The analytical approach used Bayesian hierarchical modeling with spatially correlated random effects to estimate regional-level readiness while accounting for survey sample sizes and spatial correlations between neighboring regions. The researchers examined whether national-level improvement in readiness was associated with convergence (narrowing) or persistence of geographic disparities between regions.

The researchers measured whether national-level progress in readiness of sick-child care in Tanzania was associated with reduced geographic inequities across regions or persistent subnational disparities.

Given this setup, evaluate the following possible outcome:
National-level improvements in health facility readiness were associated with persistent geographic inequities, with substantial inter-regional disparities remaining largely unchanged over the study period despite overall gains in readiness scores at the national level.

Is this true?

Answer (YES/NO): YES